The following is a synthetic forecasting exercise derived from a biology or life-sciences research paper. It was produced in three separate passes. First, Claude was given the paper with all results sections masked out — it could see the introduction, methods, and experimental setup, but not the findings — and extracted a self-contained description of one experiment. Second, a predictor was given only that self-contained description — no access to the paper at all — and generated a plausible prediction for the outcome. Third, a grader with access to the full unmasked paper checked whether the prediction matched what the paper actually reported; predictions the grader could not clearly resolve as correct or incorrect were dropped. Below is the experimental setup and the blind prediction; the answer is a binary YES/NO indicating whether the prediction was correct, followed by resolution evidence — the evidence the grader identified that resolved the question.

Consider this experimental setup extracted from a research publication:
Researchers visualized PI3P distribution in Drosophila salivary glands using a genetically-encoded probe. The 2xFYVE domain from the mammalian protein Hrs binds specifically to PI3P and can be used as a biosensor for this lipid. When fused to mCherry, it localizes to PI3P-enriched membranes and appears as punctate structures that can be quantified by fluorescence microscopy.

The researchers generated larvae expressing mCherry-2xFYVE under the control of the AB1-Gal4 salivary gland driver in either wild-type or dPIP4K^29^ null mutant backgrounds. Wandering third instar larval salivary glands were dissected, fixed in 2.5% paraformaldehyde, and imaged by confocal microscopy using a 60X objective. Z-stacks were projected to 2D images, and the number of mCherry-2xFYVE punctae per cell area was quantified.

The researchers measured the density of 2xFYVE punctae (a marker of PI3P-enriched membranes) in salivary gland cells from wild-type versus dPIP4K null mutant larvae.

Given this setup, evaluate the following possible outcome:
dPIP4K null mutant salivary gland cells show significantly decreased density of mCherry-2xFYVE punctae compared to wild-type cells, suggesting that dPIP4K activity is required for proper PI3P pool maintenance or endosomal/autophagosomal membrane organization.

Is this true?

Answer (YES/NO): NO